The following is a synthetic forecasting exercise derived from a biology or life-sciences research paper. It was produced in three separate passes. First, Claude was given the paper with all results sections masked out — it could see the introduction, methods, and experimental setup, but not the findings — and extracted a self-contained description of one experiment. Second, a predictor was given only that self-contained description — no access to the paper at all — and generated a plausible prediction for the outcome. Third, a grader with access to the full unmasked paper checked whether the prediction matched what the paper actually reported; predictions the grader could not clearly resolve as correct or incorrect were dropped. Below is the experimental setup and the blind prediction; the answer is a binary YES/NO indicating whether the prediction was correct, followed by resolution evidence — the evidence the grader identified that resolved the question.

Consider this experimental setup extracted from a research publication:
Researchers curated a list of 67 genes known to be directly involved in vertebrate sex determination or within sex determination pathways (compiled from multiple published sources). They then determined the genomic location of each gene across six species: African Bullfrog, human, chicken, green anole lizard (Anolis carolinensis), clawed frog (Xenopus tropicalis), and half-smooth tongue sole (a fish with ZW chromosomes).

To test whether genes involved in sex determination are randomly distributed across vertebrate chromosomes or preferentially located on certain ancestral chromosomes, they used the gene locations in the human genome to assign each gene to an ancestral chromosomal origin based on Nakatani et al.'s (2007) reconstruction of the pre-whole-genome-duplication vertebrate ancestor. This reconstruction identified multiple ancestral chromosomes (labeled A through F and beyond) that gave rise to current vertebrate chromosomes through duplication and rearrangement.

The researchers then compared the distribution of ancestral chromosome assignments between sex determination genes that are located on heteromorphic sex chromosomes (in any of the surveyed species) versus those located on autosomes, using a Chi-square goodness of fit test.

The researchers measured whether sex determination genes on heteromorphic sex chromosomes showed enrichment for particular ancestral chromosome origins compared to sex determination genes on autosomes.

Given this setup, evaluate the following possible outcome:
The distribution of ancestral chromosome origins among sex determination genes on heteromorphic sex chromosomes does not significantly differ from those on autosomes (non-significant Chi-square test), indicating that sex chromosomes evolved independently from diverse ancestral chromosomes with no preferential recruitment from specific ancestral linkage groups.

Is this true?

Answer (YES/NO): NO